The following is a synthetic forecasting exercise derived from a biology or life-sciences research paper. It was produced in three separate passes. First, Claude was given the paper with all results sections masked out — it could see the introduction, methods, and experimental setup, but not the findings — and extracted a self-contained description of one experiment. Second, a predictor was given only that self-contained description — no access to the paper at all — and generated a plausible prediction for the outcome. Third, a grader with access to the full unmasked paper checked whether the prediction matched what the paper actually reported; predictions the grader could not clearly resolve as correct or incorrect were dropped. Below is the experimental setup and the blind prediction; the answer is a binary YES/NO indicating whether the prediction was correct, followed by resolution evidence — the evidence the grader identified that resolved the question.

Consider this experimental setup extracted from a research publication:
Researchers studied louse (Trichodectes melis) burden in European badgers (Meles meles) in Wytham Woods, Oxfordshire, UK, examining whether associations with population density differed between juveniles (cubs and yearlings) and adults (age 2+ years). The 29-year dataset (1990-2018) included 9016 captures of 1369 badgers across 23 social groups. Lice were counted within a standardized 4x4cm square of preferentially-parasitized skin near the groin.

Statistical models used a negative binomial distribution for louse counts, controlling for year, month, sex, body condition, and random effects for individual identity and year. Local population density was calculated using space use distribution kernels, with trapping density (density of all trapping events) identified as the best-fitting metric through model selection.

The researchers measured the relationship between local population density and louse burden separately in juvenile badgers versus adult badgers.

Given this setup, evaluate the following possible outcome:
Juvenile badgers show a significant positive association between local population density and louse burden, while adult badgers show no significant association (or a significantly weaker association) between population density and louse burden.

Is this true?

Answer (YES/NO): NO